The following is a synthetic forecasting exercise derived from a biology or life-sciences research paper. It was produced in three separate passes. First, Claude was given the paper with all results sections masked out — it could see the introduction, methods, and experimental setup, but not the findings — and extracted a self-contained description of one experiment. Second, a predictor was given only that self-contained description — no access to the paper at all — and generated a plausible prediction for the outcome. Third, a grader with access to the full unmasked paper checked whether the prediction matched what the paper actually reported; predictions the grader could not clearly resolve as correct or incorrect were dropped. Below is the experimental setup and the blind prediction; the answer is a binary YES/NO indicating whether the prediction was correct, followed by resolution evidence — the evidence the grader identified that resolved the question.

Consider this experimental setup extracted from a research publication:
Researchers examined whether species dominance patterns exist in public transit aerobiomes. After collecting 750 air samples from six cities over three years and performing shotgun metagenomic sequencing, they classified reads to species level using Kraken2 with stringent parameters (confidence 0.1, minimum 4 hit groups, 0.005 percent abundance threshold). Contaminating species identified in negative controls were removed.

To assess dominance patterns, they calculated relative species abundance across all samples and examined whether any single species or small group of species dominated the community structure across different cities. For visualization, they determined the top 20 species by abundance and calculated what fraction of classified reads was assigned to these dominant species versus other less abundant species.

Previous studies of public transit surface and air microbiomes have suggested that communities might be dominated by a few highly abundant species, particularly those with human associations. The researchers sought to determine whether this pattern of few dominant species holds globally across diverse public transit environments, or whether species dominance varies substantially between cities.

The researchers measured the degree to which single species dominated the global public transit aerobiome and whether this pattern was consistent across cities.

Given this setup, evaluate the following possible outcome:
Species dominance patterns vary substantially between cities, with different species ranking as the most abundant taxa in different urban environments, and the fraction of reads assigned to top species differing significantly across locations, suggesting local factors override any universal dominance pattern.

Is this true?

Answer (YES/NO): YES